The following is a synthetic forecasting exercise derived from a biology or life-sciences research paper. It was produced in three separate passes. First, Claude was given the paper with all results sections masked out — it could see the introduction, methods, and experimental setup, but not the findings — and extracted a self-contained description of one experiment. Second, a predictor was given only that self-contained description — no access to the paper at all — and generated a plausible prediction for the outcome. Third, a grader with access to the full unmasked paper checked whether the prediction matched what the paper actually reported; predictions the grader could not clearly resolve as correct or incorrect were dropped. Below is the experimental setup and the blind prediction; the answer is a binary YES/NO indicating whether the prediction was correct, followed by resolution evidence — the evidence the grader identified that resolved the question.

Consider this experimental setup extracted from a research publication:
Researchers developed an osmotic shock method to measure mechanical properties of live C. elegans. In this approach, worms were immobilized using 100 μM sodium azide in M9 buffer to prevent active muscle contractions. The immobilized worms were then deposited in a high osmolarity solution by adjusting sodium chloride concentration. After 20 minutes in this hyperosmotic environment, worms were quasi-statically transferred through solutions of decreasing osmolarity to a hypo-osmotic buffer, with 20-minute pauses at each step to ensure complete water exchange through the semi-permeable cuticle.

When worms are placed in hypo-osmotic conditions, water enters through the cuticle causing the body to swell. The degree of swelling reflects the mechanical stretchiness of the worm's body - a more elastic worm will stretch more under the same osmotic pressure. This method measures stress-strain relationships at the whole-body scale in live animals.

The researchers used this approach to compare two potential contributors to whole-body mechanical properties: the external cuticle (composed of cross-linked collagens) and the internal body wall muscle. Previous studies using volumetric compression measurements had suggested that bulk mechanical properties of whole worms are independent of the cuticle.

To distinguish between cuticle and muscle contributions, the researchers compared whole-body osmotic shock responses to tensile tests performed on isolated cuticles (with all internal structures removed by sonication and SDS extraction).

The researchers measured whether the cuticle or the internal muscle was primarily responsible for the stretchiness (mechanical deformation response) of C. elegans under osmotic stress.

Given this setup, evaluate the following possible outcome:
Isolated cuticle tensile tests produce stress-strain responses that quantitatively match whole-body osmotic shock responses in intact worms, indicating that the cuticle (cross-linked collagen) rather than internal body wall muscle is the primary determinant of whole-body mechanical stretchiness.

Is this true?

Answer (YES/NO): NO